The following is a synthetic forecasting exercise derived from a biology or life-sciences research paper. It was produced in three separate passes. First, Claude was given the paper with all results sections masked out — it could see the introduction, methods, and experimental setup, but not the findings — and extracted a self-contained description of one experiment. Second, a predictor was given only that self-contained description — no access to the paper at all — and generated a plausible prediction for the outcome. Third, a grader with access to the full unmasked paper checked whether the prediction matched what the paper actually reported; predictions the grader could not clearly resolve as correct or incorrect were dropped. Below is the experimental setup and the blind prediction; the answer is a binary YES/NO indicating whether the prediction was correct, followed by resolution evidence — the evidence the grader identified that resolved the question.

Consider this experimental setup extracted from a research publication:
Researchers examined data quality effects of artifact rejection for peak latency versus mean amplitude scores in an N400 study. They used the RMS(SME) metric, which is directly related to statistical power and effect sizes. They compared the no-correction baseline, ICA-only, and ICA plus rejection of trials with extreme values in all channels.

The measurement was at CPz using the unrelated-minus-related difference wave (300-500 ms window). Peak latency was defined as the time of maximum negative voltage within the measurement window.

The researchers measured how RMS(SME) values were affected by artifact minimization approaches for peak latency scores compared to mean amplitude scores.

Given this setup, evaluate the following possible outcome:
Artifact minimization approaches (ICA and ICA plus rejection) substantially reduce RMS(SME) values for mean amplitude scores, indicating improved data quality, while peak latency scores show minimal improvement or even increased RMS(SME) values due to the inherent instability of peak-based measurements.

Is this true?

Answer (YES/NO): NO